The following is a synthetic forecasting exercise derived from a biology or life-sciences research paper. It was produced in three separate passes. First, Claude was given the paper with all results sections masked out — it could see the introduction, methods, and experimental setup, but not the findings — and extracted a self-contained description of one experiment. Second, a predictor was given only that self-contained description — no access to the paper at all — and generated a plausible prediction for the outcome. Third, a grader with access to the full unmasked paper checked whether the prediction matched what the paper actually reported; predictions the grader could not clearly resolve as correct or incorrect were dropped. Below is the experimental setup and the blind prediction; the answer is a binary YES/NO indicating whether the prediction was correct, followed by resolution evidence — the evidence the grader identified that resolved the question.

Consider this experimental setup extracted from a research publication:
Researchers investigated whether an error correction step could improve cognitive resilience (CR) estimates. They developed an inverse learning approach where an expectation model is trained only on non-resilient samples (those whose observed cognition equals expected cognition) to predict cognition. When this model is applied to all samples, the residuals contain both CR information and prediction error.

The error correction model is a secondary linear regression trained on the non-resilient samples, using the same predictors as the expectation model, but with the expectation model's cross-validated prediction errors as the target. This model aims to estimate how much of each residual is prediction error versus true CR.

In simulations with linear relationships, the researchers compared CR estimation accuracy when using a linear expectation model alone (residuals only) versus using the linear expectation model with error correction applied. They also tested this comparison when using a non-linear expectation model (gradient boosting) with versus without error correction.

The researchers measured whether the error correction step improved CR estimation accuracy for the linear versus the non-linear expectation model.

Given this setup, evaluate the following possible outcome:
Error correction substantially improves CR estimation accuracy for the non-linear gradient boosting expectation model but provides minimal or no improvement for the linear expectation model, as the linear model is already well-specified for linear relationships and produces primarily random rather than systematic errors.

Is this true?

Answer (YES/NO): YES